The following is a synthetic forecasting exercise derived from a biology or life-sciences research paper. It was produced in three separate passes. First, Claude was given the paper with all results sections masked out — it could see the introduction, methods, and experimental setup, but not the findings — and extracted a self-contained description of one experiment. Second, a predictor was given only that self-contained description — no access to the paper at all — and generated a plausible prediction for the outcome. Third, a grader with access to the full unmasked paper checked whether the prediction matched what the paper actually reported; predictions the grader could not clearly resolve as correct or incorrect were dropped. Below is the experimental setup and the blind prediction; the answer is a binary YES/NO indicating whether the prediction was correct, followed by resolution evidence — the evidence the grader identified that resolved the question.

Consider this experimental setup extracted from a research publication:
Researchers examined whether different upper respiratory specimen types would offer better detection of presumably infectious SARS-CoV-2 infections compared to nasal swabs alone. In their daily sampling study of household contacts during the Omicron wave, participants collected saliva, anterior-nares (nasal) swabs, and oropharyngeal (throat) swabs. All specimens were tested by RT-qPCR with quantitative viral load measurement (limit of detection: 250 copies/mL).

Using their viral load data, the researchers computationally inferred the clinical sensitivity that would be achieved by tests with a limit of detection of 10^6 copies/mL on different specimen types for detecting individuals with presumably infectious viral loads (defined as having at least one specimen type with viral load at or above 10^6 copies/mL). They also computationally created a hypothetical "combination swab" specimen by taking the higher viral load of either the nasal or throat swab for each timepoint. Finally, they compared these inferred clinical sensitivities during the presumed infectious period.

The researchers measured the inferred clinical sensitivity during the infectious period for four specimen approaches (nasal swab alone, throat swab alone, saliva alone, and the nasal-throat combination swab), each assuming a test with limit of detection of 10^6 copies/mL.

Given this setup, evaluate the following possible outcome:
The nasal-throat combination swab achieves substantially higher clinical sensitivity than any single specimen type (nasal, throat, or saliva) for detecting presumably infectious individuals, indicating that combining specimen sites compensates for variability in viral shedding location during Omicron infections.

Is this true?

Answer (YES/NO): YES